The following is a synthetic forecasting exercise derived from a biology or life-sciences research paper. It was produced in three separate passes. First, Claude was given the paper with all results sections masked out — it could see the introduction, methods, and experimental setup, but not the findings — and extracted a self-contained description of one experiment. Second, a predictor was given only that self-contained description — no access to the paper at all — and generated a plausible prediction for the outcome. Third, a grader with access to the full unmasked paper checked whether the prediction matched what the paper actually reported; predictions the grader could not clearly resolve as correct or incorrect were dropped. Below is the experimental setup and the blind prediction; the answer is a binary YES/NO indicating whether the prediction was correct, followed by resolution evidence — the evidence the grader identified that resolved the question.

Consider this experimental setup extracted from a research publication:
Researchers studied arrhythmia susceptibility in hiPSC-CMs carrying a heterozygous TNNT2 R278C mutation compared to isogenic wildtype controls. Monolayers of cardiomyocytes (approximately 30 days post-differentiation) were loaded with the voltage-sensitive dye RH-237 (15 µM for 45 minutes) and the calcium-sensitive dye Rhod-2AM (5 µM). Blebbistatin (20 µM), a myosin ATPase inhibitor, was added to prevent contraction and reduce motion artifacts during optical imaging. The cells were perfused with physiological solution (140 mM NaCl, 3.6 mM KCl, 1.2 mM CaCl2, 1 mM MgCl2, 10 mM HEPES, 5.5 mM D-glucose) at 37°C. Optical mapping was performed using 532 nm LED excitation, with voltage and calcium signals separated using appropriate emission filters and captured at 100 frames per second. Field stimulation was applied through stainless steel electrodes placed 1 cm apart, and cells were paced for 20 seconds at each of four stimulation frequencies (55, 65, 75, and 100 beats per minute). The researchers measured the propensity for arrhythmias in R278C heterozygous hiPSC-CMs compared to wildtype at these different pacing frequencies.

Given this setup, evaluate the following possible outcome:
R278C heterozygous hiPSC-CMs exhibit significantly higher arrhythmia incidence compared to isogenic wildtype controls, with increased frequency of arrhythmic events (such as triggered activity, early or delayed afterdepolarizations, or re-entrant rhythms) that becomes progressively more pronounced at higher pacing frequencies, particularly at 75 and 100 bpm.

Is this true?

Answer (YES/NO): NO